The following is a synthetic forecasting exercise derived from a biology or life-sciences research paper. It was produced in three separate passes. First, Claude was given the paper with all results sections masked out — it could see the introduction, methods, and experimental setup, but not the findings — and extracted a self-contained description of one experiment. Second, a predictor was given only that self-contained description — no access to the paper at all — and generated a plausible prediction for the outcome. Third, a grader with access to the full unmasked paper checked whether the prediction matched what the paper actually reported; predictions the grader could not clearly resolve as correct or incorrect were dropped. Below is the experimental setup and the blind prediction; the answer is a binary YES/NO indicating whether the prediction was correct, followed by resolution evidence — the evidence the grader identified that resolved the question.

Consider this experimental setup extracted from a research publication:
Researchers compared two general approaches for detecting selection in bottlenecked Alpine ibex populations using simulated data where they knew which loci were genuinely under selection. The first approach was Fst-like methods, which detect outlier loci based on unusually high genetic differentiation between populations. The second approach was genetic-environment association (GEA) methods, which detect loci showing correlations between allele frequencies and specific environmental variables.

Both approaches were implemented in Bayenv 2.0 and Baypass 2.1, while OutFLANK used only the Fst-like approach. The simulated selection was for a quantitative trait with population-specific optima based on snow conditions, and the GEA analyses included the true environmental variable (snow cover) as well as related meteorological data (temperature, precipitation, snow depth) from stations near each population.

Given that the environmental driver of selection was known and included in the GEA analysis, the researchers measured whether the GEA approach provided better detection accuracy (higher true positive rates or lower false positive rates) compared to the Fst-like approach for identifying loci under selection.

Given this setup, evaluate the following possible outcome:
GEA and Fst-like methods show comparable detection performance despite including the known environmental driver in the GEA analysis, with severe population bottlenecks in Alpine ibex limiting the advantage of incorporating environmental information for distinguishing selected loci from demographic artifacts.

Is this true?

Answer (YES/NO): YES